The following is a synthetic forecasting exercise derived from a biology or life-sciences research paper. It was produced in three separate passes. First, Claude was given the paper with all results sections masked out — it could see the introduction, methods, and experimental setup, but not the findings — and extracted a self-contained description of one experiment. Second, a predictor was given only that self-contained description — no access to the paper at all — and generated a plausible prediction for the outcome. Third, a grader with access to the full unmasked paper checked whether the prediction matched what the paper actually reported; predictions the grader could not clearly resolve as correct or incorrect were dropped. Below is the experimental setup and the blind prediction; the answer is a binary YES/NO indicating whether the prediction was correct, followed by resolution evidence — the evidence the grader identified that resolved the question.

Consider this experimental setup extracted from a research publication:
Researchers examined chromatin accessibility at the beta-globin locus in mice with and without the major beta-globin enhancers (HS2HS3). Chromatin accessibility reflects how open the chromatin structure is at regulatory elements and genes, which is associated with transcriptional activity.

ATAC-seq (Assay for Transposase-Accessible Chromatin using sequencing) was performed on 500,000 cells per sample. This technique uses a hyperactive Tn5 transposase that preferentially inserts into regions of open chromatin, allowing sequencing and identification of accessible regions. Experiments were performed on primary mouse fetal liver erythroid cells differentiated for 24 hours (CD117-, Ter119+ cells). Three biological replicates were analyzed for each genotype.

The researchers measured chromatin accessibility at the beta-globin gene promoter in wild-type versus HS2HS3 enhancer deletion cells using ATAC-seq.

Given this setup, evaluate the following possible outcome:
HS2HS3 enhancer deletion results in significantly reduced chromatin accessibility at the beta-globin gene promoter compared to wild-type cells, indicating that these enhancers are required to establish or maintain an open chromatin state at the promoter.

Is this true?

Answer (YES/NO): NO